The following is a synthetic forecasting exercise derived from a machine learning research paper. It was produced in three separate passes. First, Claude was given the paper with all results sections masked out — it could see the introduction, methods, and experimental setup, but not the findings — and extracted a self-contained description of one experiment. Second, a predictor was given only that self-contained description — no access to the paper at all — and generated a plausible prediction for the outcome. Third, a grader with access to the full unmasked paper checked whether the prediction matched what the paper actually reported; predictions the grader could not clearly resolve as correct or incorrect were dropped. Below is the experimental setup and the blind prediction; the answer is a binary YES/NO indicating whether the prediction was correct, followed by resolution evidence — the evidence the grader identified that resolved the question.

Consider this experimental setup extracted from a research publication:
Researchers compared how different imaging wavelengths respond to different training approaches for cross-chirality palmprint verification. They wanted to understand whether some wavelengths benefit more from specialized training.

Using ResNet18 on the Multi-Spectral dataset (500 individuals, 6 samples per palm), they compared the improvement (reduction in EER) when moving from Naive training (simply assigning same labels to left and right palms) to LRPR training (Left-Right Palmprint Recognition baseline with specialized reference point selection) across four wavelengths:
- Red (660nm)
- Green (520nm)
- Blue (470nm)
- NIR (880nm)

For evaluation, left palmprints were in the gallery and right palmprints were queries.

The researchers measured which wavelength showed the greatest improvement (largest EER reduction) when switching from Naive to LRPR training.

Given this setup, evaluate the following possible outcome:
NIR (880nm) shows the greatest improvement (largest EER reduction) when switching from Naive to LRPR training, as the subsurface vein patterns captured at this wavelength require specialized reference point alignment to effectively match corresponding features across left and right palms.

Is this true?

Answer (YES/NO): NO